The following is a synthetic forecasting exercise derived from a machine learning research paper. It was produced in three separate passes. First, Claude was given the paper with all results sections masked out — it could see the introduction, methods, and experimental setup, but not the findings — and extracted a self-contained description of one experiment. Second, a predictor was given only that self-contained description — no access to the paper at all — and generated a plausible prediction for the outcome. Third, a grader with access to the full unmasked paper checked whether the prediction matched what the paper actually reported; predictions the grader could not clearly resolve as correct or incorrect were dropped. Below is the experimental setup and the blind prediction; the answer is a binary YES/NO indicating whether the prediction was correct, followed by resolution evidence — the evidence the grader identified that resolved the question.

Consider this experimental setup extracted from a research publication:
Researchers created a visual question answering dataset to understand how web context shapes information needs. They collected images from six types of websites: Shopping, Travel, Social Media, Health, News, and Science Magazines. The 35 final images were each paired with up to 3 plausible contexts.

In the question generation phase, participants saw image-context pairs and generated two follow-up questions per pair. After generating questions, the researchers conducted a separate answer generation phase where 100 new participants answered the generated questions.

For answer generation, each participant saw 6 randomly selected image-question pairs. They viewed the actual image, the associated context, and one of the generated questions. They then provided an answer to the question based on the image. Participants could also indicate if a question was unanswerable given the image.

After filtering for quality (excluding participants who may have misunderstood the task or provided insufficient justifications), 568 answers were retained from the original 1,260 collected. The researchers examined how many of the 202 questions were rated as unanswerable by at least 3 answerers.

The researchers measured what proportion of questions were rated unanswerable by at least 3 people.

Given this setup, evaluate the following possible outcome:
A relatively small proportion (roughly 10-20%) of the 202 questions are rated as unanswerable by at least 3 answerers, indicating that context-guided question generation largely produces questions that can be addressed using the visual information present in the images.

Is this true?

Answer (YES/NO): NO